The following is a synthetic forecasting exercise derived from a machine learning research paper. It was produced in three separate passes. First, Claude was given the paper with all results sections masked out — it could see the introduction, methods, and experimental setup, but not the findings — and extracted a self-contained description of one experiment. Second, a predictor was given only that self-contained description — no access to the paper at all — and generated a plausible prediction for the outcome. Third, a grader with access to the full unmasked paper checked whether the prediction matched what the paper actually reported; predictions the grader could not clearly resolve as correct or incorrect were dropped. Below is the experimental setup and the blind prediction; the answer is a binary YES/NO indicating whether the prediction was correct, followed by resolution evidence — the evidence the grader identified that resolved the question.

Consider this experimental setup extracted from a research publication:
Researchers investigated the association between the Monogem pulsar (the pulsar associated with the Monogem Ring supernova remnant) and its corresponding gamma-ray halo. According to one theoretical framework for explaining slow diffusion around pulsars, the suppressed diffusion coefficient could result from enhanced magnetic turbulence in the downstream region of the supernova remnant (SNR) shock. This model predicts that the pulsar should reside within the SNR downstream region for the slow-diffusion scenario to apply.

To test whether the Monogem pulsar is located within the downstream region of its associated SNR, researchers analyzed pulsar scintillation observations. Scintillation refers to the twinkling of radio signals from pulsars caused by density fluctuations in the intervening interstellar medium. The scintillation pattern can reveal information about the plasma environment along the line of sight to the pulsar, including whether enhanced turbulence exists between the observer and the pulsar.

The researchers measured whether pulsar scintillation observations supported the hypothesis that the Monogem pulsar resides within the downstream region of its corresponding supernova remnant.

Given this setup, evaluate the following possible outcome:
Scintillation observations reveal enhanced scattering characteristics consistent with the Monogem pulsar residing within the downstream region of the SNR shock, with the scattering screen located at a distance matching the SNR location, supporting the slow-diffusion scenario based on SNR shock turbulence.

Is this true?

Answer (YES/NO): YES